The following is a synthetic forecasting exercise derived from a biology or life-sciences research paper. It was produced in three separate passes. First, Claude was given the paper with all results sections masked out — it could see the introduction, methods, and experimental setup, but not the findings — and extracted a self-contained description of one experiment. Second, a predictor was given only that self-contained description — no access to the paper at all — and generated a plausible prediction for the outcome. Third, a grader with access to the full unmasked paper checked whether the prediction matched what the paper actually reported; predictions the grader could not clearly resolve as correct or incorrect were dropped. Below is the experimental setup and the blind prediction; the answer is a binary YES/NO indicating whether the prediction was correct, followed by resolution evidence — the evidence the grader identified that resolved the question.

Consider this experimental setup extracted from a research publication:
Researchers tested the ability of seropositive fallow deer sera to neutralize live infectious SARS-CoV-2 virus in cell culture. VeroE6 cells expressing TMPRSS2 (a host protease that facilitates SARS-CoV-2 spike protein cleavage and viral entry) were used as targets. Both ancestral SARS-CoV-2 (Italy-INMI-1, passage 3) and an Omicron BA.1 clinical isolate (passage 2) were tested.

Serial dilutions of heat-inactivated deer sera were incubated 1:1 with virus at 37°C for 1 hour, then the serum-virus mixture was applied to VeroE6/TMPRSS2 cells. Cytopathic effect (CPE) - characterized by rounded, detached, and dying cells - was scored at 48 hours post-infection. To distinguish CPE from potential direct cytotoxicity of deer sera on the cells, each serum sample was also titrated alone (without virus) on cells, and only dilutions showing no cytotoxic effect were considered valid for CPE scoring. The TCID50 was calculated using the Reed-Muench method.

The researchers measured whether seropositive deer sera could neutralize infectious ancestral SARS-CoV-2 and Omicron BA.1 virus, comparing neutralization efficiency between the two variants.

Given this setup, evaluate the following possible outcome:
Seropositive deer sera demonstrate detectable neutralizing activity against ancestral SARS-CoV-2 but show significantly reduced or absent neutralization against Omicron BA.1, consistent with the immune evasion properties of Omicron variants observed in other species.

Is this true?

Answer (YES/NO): NO